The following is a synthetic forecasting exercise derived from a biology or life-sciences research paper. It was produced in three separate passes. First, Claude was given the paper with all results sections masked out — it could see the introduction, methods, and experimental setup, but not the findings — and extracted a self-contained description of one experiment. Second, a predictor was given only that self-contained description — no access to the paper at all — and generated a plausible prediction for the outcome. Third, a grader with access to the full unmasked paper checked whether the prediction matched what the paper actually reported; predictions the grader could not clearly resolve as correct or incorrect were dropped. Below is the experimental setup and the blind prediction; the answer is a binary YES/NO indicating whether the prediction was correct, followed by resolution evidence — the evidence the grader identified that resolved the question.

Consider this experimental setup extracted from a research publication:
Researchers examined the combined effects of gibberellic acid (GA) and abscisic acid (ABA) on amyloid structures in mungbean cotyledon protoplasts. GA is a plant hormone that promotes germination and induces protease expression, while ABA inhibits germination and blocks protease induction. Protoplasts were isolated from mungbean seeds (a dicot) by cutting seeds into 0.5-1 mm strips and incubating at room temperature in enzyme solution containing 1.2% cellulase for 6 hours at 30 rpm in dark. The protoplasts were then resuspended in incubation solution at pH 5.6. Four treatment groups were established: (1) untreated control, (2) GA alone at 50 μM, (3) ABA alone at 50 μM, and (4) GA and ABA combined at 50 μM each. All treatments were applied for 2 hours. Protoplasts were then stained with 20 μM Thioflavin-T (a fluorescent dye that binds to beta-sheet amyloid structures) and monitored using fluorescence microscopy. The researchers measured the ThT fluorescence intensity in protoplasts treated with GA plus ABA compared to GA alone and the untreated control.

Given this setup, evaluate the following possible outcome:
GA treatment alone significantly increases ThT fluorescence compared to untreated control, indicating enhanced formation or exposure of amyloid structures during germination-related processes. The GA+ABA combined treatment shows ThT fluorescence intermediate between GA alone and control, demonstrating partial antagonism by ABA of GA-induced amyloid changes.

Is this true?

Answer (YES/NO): NO